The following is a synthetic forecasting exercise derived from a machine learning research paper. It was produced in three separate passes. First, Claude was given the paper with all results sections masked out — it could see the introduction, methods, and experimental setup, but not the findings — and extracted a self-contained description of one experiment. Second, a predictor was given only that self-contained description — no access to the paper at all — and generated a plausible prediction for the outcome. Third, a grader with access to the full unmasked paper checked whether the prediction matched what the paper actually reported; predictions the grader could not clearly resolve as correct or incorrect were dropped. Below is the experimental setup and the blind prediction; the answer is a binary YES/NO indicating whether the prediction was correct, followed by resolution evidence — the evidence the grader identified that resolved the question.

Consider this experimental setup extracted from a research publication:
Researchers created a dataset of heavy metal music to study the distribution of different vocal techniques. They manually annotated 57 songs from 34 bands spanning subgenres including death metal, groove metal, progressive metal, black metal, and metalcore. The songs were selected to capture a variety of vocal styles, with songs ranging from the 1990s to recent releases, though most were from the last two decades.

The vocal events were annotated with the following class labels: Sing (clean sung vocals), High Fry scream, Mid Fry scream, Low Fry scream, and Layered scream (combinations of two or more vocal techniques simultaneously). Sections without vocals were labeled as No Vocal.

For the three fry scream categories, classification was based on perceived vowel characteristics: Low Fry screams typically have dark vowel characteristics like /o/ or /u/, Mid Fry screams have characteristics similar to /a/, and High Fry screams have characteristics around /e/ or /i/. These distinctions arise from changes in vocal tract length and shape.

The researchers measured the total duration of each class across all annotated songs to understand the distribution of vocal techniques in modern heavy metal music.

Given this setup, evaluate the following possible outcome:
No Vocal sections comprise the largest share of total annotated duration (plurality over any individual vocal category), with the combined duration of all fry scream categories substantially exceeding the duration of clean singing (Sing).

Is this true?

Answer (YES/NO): NO